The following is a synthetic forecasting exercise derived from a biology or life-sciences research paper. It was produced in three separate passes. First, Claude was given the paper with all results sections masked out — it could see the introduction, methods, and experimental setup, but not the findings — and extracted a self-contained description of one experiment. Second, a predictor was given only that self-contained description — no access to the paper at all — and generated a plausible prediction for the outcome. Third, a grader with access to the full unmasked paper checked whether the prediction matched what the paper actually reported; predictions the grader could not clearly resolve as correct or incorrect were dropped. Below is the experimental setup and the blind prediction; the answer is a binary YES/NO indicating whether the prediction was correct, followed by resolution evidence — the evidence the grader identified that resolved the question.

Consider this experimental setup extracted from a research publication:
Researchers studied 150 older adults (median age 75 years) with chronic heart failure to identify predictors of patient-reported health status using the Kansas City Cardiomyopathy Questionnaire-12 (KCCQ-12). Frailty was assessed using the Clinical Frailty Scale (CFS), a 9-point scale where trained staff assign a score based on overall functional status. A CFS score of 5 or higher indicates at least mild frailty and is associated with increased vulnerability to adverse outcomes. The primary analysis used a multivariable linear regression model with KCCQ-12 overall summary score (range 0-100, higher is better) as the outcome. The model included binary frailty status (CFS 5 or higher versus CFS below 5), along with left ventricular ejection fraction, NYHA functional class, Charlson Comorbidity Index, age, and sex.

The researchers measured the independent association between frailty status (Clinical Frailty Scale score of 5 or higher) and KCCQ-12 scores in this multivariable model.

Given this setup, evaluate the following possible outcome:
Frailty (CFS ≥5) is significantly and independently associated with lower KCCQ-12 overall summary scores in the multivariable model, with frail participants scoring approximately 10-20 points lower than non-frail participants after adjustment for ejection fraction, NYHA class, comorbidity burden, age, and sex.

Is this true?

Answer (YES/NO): NO